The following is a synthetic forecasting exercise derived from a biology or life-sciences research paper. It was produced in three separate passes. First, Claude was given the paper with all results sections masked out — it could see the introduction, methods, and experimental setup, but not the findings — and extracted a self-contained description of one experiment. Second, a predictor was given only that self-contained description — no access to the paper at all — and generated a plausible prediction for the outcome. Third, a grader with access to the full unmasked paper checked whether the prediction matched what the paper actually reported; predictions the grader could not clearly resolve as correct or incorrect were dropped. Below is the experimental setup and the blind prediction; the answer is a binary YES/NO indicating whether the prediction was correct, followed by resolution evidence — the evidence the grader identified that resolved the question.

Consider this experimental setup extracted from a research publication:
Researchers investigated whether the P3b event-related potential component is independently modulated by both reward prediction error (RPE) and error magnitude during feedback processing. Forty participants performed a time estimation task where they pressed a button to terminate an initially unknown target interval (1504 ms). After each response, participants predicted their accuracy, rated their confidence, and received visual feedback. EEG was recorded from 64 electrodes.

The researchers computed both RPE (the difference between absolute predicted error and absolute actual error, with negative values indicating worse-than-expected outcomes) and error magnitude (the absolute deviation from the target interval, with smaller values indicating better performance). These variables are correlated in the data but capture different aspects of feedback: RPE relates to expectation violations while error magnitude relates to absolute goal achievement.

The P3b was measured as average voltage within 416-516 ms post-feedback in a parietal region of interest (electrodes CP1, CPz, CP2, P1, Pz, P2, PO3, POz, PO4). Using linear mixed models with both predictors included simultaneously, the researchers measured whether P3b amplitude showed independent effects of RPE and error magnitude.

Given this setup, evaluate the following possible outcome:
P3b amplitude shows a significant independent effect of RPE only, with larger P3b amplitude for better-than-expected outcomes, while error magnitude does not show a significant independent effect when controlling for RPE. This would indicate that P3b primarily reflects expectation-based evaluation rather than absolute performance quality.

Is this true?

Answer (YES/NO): NO